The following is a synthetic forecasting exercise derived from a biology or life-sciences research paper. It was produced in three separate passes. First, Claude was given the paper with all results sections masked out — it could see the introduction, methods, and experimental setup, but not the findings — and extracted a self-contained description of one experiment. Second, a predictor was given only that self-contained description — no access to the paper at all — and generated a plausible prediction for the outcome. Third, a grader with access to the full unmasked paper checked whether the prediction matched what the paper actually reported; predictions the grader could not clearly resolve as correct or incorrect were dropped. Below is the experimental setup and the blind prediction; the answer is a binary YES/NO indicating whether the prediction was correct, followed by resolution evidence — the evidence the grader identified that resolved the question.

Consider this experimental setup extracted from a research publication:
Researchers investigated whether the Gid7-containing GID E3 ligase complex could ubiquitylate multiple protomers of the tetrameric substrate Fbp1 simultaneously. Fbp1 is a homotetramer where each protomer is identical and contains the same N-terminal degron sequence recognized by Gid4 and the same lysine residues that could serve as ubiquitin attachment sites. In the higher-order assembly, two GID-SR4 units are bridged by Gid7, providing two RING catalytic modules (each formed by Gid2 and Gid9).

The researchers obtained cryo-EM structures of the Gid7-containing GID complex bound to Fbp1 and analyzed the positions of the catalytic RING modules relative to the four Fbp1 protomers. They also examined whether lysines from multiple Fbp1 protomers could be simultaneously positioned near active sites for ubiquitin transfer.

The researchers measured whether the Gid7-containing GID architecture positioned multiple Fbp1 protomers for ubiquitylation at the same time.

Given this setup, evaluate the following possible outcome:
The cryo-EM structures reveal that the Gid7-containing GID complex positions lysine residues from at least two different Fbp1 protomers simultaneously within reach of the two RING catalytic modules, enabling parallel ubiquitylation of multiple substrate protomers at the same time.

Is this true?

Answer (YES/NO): YES